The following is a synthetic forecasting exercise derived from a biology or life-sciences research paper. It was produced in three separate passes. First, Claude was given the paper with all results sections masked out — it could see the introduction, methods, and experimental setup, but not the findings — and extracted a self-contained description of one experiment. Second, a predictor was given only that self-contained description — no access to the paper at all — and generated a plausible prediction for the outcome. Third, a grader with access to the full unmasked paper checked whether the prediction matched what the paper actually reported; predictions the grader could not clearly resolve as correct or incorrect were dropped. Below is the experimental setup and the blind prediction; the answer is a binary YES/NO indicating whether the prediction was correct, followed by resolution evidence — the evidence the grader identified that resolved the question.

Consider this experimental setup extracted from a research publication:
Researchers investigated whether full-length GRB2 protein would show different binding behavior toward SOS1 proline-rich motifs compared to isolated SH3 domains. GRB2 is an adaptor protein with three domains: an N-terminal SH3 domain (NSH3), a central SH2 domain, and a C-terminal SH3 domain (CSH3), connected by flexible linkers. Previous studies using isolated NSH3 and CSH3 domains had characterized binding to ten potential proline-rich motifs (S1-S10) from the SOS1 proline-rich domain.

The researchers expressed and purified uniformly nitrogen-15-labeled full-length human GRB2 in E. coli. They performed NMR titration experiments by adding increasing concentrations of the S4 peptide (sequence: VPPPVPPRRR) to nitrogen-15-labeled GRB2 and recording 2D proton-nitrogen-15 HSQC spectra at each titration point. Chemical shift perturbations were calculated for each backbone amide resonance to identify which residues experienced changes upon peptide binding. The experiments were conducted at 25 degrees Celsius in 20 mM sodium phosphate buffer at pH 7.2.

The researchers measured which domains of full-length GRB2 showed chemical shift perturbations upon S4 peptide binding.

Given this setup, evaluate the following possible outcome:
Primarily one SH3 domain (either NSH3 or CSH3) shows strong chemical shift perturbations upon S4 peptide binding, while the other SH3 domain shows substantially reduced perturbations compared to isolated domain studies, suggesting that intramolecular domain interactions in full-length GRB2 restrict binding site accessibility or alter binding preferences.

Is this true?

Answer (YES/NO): NO